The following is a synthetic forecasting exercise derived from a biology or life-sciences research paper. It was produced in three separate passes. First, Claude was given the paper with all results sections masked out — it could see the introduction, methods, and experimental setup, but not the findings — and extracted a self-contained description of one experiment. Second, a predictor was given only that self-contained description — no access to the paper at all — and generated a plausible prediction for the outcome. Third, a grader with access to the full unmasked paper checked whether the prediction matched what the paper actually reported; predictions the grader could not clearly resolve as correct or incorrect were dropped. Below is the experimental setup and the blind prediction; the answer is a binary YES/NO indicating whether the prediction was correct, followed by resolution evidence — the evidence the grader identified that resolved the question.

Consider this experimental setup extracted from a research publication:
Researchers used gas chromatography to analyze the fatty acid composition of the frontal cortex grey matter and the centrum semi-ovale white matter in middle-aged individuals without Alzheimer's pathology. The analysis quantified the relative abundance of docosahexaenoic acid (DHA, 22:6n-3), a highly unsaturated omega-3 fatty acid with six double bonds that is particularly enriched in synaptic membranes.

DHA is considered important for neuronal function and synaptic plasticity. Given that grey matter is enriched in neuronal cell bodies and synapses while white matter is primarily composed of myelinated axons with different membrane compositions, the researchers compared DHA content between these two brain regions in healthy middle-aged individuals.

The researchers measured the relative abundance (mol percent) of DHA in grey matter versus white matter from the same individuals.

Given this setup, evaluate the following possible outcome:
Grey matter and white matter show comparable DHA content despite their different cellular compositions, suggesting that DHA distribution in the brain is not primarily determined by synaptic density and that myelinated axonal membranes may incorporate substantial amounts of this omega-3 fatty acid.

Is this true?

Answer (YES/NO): NO